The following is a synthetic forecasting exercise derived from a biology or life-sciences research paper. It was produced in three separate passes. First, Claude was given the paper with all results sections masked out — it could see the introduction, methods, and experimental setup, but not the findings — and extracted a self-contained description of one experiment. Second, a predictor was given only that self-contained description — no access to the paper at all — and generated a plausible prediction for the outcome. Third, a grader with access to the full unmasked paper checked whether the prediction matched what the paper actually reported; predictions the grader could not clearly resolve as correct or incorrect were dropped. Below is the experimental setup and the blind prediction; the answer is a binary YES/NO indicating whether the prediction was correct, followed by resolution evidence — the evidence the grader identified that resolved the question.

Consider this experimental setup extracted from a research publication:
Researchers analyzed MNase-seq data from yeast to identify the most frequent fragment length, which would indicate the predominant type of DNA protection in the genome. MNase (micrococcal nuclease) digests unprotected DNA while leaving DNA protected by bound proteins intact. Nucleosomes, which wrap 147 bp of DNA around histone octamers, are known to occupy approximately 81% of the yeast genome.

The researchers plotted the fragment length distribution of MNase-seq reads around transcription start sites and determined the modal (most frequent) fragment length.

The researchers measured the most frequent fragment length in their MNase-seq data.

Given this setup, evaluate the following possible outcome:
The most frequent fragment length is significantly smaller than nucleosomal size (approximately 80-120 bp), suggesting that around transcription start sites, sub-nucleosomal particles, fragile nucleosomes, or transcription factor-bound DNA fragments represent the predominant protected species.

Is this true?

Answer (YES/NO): NO